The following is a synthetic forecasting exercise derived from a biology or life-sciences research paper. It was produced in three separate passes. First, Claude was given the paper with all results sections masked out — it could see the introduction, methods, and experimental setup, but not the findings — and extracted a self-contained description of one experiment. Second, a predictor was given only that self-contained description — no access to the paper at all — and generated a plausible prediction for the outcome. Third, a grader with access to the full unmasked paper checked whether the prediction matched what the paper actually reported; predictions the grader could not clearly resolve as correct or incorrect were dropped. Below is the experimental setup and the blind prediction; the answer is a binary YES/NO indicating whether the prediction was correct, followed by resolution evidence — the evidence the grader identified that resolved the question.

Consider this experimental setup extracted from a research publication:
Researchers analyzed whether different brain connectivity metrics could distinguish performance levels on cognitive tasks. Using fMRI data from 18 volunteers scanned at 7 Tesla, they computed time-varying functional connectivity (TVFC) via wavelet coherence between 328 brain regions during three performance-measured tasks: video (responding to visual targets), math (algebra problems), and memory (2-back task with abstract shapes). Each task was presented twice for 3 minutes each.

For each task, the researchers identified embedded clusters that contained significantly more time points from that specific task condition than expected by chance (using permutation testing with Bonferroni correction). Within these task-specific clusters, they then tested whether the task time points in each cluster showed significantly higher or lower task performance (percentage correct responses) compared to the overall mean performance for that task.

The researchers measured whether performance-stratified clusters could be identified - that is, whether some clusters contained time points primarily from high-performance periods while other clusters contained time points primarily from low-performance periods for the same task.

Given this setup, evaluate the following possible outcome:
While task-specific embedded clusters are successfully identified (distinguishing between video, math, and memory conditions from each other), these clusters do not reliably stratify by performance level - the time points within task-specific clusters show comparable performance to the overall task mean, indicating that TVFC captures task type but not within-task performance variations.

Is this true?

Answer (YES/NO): NO